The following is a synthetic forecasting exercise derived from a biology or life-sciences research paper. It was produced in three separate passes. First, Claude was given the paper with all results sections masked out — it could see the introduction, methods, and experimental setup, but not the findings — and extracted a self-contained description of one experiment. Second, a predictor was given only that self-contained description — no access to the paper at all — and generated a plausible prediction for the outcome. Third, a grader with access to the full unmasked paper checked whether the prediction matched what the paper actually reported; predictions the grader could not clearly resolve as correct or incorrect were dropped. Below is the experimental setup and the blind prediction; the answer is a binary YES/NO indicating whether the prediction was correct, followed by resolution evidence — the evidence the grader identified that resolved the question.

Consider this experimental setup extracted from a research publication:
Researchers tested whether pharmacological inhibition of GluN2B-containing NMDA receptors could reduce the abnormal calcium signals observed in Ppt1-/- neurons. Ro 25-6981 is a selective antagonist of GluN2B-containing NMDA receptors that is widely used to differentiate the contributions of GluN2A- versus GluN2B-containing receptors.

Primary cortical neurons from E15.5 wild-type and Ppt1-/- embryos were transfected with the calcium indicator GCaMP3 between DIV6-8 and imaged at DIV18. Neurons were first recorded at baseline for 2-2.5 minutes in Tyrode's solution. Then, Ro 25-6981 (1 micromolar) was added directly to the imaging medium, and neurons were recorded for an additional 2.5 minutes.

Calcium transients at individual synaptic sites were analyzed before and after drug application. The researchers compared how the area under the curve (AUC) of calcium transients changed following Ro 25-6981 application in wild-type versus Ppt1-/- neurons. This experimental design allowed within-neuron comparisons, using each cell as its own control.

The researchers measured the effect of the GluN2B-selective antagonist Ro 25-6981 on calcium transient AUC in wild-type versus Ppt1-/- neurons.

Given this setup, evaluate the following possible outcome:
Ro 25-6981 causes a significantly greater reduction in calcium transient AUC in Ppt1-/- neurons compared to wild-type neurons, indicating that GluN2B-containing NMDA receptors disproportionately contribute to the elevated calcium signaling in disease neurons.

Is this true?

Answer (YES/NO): YES